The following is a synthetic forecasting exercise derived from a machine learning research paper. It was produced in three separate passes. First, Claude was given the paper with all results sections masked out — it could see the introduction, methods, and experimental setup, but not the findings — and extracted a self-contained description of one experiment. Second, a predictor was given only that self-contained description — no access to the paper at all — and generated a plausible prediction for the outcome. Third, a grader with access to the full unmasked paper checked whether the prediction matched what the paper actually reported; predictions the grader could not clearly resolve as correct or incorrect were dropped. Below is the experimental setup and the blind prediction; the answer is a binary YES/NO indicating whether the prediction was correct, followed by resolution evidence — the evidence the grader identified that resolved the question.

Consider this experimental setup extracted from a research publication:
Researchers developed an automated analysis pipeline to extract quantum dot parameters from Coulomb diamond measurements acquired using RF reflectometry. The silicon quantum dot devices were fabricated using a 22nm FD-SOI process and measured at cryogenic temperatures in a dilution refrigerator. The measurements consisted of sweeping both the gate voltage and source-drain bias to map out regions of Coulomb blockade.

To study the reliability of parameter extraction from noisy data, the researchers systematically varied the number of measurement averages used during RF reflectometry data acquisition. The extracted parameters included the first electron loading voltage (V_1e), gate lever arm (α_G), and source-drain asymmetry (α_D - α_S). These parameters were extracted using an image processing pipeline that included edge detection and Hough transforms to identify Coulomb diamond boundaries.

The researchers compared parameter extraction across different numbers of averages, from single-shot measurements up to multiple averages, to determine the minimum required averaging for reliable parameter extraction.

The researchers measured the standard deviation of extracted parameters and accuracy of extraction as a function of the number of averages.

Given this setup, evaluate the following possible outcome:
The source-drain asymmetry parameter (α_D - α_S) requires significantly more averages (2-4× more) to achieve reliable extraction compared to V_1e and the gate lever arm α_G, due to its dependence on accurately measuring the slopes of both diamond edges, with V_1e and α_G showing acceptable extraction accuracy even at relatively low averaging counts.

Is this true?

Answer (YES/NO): NO